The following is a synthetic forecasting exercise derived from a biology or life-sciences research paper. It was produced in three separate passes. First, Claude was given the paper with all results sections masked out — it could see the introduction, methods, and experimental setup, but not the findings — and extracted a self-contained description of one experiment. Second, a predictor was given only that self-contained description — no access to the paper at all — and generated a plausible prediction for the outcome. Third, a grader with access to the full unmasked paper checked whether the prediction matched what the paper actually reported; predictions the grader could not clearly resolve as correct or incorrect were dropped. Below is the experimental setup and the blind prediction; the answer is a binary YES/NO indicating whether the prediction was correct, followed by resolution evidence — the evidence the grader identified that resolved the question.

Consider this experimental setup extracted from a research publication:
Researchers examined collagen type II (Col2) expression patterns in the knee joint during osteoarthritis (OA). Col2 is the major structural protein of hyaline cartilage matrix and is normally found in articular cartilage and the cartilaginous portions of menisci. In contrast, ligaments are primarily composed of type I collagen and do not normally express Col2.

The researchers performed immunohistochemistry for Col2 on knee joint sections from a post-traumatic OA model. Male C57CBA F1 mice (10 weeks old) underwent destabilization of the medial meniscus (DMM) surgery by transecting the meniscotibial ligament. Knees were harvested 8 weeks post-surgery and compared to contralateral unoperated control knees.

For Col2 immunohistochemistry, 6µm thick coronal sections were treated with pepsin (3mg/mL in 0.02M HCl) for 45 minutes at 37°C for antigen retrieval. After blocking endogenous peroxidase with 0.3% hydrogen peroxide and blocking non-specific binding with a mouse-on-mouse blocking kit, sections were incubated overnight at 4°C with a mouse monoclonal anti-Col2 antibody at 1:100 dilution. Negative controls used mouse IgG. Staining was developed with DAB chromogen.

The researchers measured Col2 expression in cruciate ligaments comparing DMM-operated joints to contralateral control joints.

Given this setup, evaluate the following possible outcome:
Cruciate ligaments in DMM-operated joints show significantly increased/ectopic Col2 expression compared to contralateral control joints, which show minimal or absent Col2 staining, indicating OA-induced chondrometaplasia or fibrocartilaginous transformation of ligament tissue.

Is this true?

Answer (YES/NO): YES